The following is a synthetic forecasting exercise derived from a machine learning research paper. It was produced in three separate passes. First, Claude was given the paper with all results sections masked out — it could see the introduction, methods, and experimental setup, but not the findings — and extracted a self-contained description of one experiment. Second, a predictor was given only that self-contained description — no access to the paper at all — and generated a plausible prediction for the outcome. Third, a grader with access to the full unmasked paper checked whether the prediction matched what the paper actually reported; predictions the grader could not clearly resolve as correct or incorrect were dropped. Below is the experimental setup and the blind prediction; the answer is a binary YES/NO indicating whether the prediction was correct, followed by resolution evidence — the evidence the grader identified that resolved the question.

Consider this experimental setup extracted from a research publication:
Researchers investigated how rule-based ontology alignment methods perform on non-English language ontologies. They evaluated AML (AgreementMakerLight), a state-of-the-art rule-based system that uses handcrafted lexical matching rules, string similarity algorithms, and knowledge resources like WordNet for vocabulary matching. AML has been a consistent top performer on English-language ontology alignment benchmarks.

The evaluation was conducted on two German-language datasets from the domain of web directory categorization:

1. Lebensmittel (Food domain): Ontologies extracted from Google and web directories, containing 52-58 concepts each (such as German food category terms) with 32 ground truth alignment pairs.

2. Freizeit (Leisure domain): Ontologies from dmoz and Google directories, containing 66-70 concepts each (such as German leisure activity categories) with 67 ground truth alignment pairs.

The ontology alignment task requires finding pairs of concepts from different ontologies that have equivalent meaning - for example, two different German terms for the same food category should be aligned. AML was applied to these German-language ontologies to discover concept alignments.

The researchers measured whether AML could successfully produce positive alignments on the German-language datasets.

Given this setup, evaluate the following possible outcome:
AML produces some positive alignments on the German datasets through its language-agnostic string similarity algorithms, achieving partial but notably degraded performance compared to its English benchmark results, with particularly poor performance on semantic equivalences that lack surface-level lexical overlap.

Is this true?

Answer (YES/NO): NO